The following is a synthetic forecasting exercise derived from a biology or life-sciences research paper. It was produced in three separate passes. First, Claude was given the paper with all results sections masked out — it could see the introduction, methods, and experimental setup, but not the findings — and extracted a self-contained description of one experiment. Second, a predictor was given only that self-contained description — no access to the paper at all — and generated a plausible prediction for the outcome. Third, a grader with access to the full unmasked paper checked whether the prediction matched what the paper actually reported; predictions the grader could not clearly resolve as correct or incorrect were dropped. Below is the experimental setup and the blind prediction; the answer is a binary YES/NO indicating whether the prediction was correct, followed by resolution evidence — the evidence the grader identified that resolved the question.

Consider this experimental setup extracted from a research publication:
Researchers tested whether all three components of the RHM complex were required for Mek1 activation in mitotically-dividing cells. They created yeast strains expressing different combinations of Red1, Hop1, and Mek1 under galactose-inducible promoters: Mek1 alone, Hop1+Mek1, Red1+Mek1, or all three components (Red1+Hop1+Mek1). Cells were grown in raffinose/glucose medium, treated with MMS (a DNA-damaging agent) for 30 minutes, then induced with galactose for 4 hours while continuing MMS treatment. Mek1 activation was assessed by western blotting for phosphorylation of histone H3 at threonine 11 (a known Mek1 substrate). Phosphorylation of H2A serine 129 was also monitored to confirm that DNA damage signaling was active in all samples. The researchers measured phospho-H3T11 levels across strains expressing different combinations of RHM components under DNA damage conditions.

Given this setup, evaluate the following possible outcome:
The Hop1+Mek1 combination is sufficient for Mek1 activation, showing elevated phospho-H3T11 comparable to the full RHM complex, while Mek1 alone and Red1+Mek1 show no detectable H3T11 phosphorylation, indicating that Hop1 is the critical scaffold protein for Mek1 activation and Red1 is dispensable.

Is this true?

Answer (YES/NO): NO